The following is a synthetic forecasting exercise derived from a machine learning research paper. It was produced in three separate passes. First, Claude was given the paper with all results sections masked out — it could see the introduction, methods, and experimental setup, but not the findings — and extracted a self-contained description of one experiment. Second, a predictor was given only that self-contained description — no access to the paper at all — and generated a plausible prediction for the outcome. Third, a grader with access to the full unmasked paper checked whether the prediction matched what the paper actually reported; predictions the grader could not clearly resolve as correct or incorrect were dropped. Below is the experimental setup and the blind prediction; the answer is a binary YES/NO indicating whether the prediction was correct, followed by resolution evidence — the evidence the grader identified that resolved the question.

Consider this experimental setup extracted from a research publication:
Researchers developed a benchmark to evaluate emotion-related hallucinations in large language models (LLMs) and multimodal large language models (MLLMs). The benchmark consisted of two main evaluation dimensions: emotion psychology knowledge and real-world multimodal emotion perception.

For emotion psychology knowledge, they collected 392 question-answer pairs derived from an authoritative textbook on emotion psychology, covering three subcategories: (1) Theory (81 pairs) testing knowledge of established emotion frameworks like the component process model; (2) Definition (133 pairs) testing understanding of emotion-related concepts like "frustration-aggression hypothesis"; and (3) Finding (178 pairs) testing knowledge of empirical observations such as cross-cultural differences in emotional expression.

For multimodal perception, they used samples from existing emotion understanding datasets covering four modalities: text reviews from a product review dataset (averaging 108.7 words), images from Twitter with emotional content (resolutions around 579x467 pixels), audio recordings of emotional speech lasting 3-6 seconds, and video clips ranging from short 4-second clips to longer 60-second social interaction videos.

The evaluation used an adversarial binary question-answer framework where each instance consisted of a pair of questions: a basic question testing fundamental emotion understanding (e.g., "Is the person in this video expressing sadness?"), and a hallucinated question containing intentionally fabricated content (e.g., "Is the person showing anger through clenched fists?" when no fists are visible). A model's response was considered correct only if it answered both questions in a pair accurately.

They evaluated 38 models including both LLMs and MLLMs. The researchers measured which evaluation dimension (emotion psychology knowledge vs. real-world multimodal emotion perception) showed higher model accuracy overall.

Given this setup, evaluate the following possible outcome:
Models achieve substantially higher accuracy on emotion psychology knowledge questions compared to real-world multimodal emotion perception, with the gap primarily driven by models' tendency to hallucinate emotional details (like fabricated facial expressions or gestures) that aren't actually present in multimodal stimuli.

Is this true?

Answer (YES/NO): YES